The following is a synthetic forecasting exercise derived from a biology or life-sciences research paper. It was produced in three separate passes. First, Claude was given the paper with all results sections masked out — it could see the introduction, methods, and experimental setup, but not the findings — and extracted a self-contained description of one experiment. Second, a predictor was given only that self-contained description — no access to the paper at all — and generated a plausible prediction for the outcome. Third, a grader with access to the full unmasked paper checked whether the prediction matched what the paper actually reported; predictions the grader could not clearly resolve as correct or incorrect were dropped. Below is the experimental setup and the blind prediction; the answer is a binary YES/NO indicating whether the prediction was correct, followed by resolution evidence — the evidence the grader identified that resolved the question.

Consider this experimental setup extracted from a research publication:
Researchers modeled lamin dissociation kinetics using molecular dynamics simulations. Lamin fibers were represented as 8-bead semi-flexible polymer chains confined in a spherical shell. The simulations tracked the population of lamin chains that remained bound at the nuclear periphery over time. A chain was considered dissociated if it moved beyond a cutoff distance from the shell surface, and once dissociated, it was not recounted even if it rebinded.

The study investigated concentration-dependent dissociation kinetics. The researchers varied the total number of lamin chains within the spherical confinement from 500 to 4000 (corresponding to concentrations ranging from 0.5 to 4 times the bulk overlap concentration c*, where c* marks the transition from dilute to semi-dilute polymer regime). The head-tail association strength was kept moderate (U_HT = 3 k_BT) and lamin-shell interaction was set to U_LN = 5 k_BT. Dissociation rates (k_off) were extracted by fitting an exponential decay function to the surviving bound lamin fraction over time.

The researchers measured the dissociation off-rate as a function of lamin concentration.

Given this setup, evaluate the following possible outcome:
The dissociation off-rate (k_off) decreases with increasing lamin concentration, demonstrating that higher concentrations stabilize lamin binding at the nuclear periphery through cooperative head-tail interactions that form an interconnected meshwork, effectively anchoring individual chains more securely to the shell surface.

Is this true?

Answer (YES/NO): NO